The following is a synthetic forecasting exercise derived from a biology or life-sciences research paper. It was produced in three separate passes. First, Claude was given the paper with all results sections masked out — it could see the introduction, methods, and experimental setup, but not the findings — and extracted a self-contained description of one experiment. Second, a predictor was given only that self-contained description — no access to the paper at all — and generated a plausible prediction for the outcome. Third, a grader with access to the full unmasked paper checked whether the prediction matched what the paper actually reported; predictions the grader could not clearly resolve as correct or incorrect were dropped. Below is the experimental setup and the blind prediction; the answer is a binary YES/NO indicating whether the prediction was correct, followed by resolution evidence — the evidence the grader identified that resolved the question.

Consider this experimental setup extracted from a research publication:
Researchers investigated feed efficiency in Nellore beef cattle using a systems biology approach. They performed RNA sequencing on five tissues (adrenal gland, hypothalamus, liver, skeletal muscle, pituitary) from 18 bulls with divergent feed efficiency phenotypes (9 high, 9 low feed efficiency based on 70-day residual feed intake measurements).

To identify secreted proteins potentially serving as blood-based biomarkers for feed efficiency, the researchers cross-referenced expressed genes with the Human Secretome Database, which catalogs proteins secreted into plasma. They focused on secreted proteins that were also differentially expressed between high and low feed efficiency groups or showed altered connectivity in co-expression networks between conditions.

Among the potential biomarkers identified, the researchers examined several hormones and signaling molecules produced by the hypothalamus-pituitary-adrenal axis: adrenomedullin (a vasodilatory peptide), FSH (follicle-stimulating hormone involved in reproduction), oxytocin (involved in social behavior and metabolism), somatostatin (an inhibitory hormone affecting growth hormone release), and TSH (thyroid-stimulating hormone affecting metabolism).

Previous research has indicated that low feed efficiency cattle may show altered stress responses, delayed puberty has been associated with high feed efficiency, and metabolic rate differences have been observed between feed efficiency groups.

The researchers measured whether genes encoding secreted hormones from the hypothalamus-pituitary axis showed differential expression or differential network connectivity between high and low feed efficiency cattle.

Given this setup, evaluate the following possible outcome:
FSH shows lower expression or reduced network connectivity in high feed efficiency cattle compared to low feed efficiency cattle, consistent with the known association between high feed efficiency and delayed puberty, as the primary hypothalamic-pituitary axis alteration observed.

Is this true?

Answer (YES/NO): NO